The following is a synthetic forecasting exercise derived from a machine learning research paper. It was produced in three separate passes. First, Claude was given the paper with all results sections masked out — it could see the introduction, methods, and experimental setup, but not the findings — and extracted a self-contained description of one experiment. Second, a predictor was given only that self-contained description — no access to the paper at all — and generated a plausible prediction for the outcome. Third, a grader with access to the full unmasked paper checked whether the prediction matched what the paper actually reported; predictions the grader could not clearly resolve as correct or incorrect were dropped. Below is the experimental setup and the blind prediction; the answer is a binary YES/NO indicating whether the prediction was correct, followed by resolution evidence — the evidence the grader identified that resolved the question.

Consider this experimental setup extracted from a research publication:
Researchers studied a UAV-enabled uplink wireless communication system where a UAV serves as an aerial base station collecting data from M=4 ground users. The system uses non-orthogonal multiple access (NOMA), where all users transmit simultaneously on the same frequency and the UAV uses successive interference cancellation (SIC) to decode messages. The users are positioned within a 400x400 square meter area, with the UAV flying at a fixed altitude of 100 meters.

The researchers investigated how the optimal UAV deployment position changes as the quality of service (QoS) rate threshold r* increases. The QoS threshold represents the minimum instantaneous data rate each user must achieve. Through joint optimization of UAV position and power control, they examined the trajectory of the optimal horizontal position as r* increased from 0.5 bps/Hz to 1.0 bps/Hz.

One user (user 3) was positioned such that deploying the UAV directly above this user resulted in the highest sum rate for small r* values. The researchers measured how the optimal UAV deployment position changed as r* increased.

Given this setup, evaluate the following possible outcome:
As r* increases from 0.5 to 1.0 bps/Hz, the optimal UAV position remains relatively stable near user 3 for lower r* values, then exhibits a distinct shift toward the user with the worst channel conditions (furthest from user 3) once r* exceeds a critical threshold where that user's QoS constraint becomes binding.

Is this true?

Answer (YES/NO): NO